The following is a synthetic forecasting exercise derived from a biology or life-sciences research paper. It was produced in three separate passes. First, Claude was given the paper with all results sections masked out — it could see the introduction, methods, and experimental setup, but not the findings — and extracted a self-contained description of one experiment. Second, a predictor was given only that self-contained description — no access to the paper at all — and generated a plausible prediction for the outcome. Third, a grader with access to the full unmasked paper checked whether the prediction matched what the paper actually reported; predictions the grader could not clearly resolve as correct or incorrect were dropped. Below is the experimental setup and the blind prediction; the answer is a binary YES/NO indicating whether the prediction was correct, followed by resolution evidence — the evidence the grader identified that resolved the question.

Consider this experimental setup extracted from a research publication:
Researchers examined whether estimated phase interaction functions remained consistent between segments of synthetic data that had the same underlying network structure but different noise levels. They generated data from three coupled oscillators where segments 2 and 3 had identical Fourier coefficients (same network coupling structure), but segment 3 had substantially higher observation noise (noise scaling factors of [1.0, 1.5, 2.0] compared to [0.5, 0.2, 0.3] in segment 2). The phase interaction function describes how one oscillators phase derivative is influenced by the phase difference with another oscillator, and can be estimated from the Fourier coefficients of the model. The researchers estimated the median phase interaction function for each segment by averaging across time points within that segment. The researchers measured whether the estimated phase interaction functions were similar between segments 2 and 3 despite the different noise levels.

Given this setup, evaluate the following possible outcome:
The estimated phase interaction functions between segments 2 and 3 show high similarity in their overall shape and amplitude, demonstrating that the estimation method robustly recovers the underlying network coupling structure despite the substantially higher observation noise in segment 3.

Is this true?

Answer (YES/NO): YES